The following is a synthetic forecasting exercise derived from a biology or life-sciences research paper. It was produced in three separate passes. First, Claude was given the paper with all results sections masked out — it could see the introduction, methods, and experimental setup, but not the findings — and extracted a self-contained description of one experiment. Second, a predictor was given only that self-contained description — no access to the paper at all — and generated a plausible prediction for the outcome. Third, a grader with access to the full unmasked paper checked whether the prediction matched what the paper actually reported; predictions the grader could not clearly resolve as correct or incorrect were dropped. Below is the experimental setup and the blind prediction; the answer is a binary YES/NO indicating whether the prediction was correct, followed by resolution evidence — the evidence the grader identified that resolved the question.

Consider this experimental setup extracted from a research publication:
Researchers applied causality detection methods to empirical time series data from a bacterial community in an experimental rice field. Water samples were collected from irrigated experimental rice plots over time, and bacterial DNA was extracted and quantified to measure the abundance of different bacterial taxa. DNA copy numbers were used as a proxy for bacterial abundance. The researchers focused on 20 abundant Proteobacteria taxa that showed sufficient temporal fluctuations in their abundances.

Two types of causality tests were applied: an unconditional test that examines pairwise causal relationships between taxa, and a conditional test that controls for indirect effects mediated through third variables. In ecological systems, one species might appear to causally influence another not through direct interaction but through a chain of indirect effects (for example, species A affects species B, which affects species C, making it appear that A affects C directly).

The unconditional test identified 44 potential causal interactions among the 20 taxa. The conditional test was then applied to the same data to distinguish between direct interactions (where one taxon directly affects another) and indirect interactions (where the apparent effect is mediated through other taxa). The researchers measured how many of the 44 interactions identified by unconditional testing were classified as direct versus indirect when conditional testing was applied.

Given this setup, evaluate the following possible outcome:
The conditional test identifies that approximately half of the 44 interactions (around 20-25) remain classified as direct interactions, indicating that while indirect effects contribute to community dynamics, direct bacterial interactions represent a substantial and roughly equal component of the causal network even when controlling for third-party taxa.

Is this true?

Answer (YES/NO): NO